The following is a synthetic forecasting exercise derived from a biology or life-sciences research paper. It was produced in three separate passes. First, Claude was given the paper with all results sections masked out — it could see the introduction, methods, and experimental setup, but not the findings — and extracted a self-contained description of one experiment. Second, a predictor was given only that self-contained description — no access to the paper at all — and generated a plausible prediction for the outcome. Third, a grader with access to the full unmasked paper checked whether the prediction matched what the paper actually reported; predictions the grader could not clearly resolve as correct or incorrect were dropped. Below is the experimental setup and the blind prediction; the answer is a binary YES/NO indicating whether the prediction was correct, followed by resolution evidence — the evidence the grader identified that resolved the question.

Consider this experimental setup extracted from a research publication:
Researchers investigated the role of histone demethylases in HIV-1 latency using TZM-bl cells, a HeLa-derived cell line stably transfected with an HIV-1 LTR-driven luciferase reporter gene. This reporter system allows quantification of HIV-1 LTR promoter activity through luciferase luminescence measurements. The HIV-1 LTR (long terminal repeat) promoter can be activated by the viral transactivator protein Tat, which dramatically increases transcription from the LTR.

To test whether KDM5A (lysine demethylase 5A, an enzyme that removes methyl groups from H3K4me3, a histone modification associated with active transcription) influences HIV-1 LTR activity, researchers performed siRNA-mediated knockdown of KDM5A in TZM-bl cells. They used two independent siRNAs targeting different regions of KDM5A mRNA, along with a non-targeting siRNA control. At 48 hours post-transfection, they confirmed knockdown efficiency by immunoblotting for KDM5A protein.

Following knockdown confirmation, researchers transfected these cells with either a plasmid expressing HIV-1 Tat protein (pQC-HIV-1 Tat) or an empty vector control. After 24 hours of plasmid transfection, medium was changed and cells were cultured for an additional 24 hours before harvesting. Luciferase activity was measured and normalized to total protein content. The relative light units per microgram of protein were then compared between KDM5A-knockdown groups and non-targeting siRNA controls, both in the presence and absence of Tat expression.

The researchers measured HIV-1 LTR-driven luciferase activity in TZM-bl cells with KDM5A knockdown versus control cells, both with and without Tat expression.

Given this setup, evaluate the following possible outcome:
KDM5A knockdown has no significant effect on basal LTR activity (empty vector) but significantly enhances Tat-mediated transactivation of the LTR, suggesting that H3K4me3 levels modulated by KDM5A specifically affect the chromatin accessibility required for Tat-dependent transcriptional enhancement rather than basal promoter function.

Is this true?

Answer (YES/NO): NO